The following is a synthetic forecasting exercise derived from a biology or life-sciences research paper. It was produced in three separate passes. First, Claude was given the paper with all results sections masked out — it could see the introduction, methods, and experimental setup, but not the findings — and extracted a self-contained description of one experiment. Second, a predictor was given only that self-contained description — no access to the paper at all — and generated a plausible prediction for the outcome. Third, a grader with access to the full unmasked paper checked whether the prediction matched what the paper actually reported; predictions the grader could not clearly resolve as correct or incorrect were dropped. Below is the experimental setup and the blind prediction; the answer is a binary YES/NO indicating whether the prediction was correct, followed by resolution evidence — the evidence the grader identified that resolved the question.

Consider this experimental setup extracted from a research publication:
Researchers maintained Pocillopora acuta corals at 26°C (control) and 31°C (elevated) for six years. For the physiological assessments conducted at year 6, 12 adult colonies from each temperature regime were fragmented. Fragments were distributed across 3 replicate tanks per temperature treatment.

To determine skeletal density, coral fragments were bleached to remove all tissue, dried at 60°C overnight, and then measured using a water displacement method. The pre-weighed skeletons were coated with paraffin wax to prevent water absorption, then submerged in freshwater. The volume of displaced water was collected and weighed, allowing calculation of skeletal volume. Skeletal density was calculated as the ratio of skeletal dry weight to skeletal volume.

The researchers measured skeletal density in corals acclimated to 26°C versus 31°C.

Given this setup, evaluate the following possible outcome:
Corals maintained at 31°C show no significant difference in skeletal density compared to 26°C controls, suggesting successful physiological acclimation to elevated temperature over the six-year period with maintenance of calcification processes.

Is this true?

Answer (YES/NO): NO